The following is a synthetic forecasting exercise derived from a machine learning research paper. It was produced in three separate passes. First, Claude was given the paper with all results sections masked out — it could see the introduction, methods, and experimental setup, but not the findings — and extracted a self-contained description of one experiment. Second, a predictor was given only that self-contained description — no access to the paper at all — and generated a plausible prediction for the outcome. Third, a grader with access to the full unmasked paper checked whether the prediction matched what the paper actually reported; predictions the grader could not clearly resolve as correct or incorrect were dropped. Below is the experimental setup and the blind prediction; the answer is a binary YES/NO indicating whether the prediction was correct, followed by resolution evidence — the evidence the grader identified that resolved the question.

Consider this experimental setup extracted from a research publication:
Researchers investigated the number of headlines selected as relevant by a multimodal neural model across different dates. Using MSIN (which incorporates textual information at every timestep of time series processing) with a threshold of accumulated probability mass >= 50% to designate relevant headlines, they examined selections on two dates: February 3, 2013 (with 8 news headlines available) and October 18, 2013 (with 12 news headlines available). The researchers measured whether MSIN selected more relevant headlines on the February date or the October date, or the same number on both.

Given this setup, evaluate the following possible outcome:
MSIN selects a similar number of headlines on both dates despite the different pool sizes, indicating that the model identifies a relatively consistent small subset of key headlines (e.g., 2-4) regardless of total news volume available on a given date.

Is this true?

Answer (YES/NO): YES